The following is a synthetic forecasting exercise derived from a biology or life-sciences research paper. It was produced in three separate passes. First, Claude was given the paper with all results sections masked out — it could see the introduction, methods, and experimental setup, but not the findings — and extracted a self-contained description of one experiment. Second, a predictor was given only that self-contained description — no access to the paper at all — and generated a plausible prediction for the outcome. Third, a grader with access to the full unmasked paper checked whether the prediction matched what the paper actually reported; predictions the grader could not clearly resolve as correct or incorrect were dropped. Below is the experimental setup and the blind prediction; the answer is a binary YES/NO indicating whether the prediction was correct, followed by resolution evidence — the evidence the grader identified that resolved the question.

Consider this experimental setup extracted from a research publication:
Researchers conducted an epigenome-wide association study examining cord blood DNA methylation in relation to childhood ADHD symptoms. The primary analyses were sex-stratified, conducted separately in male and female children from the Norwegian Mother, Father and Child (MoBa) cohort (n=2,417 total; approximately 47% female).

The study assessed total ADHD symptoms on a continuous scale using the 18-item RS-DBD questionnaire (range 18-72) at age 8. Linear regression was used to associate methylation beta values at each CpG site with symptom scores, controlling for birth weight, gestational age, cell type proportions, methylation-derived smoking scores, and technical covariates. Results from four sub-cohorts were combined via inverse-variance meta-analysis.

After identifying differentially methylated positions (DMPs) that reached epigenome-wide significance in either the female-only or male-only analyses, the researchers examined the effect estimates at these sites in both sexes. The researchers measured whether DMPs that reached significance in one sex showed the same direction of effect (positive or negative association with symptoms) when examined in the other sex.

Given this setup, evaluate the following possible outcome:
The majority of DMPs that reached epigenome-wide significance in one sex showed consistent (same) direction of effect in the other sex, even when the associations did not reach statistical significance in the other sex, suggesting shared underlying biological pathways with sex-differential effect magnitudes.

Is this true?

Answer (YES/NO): NO